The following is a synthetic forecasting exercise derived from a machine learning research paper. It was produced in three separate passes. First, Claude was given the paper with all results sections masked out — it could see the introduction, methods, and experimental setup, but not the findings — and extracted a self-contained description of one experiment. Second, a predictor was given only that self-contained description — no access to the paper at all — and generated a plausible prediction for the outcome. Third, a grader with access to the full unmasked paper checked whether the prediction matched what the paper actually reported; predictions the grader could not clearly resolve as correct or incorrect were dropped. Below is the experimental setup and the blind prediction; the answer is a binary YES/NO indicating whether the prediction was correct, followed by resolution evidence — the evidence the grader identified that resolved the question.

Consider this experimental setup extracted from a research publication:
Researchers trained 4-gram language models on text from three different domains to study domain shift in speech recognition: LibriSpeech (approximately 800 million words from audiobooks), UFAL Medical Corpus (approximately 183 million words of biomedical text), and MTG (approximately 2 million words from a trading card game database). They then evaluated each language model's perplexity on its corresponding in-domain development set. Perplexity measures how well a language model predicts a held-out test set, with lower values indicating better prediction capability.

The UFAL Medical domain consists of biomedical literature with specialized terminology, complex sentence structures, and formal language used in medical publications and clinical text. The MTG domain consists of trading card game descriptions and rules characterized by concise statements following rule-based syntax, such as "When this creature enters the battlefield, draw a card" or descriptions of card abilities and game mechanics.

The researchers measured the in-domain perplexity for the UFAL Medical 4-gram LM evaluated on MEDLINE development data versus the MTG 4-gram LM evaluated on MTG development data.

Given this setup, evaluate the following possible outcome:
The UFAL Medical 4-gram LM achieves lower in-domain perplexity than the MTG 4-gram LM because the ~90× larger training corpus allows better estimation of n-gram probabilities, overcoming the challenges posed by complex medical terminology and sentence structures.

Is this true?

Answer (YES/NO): NO